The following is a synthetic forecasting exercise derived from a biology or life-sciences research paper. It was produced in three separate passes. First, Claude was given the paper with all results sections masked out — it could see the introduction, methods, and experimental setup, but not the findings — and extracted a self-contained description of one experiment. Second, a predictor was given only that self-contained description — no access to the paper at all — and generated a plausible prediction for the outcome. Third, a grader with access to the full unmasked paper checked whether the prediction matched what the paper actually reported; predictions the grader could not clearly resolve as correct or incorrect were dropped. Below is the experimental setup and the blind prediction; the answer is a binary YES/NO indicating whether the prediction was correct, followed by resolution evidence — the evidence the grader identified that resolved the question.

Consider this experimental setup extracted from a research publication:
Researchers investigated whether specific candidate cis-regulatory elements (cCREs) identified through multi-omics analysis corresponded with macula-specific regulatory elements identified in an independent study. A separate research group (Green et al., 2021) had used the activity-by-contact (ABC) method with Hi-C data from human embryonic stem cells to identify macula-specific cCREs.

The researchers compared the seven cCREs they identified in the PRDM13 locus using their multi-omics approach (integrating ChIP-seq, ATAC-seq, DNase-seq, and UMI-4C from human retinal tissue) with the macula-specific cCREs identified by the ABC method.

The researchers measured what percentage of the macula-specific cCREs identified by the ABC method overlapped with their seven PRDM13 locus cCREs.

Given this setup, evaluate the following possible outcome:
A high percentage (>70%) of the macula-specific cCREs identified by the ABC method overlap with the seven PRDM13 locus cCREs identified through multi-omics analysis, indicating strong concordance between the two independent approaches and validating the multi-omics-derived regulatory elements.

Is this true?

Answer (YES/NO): NO